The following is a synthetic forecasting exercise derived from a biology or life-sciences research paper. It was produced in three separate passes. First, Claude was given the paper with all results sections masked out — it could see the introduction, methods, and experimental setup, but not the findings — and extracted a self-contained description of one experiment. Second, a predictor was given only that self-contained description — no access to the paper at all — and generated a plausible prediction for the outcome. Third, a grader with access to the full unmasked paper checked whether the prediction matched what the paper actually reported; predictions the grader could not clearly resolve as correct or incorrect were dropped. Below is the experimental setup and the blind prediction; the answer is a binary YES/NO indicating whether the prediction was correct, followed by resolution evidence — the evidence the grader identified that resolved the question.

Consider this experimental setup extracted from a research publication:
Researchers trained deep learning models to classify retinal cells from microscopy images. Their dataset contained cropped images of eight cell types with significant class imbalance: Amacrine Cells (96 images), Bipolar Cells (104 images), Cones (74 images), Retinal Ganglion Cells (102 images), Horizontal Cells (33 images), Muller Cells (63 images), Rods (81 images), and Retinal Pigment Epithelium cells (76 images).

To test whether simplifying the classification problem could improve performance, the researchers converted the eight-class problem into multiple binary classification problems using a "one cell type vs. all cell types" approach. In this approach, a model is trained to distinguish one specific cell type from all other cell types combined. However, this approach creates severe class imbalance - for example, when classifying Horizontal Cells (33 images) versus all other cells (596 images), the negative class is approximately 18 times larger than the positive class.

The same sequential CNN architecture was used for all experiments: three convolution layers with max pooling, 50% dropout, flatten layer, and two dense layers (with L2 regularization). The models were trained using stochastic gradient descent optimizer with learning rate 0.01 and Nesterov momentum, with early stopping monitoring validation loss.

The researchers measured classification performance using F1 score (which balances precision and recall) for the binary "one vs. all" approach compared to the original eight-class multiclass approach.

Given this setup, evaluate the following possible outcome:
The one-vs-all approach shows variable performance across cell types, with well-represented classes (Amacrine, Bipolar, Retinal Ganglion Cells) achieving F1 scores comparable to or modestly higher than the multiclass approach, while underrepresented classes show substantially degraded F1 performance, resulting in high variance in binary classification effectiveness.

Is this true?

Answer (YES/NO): NO